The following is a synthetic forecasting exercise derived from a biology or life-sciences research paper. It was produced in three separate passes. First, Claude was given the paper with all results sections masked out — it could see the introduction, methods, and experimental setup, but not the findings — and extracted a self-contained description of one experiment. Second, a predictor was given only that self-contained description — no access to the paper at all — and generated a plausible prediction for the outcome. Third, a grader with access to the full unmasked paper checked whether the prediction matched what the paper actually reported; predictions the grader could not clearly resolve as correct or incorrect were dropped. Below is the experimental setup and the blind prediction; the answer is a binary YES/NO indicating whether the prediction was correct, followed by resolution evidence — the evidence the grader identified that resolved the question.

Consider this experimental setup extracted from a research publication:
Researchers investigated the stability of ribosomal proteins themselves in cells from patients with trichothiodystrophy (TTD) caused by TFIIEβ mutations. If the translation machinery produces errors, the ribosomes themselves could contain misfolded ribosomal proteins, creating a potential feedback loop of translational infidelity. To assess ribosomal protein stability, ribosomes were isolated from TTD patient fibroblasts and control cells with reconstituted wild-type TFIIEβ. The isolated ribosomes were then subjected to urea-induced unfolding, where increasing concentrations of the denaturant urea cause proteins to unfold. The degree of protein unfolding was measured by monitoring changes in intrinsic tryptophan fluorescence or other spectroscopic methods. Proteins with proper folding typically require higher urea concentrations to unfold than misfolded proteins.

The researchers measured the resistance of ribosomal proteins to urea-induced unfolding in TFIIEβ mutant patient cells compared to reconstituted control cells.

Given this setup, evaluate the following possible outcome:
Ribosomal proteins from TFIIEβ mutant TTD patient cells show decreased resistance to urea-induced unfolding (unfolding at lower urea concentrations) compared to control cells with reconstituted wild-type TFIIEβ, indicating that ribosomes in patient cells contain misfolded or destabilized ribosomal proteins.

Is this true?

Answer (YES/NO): YES